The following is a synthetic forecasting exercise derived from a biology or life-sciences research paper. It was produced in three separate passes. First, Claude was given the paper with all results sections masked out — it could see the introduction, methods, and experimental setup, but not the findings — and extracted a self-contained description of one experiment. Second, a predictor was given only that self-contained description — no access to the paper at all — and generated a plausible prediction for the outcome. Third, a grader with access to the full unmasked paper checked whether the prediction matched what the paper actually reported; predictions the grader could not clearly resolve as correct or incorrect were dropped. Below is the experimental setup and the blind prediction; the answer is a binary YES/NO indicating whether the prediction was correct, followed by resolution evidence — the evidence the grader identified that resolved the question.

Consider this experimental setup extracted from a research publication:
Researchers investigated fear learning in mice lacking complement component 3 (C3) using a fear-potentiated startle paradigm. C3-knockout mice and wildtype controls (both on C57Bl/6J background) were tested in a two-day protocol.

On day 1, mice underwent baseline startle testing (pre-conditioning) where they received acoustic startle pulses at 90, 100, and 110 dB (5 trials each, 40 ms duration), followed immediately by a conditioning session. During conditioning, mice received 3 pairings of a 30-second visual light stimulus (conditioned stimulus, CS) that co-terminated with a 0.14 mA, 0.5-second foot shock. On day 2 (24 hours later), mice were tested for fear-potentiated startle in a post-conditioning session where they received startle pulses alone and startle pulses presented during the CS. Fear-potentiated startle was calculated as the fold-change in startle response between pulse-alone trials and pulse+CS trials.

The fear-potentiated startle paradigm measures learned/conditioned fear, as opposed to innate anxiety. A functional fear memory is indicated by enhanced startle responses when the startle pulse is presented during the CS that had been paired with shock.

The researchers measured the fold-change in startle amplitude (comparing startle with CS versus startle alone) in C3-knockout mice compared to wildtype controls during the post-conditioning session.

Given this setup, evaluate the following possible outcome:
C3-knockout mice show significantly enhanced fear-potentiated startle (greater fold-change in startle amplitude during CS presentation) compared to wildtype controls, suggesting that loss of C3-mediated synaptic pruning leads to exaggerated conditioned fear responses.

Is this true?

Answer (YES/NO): YES